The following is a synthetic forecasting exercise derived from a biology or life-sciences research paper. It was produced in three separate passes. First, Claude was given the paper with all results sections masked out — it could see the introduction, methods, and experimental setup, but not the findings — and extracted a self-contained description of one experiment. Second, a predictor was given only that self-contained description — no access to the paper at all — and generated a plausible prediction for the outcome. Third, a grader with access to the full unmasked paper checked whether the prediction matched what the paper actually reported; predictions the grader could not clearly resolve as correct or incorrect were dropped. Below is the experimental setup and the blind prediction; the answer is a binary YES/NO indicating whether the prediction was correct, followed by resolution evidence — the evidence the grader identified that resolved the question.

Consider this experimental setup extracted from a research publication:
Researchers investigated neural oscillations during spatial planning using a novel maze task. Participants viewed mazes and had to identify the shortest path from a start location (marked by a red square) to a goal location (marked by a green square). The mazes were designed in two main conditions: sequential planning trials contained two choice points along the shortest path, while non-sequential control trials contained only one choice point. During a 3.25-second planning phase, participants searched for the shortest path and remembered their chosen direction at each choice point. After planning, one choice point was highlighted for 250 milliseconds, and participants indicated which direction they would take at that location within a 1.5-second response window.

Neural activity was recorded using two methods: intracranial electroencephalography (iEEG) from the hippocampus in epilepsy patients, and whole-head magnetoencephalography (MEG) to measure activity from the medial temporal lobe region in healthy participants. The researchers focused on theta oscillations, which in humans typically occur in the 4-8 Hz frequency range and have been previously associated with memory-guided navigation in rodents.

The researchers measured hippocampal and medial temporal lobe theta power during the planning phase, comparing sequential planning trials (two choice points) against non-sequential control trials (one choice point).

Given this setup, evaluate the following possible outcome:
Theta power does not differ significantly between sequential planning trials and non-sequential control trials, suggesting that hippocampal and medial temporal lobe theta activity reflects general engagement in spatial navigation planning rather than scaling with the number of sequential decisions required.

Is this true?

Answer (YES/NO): NO